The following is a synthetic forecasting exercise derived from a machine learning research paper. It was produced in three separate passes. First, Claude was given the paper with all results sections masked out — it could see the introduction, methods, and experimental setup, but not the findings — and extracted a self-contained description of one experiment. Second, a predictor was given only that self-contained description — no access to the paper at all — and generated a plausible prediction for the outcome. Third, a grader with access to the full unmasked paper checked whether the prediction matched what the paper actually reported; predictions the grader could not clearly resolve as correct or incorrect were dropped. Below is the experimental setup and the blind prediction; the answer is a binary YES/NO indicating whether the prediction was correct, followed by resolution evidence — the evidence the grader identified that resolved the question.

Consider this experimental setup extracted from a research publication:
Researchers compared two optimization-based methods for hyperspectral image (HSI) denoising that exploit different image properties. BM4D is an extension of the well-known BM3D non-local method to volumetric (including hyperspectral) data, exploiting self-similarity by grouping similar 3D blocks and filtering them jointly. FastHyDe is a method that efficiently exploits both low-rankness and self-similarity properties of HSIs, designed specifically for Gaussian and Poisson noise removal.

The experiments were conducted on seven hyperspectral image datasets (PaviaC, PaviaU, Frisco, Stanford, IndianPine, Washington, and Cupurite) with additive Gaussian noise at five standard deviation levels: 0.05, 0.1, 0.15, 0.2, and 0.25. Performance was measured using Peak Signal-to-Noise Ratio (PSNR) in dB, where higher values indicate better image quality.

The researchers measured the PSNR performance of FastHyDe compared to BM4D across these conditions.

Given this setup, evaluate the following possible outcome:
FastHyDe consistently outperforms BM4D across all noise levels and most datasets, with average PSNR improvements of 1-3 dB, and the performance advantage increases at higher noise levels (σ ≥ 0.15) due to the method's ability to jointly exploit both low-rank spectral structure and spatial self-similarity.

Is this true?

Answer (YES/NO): NO